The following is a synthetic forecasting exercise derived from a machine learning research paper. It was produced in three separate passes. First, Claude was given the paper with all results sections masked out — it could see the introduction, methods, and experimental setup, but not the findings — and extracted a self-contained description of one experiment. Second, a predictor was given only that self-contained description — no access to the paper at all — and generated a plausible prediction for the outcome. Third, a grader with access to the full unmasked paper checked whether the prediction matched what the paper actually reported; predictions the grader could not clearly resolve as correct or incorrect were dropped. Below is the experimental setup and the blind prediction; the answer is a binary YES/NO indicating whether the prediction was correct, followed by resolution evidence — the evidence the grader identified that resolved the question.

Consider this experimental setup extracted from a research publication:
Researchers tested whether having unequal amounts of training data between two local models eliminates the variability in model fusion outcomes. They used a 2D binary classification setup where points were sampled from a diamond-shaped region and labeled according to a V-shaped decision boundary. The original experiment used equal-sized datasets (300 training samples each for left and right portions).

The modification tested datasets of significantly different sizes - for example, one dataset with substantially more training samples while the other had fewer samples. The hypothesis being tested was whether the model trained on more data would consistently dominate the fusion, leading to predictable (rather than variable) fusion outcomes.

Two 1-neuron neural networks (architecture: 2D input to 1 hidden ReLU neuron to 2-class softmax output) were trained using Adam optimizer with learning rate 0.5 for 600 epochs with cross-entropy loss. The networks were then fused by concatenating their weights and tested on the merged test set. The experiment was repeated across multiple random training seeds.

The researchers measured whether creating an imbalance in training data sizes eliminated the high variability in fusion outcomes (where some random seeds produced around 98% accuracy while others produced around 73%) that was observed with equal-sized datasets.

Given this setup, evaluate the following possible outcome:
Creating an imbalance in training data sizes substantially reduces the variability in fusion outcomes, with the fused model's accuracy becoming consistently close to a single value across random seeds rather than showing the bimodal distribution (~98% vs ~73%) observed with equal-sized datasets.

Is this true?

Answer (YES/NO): NO